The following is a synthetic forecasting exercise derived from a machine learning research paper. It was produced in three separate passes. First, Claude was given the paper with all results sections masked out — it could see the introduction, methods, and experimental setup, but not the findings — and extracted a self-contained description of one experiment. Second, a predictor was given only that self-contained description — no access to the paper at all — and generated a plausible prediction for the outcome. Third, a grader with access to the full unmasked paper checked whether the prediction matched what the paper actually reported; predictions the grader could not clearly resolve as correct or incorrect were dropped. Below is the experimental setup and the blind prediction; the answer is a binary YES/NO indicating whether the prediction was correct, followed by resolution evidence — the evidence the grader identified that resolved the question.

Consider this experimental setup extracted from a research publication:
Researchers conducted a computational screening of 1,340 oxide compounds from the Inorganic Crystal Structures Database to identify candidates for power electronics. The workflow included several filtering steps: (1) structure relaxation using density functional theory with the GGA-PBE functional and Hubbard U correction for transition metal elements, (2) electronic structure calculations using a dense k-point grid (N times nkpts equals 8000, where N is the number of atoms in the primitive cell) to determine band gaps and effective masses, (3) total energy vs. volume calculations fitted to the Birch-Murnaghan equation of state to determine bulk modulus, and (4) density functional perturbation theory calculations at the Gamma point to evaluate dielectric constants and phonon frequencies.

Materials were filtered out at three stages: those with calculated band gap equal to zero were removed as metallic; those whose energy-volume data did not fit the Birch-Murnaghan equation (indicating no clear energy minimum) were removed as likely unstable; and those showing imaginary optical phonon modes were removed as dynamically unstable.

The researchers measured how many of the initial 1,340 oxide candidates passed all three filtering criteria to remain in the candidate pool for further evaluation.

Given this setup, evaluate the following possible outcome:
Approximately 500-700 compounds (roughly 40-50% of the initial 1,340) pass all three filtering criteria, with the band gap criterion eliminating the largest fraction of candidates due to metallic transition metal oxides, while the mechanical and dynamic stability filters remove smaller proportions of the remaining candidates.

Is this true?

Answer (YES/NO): NO